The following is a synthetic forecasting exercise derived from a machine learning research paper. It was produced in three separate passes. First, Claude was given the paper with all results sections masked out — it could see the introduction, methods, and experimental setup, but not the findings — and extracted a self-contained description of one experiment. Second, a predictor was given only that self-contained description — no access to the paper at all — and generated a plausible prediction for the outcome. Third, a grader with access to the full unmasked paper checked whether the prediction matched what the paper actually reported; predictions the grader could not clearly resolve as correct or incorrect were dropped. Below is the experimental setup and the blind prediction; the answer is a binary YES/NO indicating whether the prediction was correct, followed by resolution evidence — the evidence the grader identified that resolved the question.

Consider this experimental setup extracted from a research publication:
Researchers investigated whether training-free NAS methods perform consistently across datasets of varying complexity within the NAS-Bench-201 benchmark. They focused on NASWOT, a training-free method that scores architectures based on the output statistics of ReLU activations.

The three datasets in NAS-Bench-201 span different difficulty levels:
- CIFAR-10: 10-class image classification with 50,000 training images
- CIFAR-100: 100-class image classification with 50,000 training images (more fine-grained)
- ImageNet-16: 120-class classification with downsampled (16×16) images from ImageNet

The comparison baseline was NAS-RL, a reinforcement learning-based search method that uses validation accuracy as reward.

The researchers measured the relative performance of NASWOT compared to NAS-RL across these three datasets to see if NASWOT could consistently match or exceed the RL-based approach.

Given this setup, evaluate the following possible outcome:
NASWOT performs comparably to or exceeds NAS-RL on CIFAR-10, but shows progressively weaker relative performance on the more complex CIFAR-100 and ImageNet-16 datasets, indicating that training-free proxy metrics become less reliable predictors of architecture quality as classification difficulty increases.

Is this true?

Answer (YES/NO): NO